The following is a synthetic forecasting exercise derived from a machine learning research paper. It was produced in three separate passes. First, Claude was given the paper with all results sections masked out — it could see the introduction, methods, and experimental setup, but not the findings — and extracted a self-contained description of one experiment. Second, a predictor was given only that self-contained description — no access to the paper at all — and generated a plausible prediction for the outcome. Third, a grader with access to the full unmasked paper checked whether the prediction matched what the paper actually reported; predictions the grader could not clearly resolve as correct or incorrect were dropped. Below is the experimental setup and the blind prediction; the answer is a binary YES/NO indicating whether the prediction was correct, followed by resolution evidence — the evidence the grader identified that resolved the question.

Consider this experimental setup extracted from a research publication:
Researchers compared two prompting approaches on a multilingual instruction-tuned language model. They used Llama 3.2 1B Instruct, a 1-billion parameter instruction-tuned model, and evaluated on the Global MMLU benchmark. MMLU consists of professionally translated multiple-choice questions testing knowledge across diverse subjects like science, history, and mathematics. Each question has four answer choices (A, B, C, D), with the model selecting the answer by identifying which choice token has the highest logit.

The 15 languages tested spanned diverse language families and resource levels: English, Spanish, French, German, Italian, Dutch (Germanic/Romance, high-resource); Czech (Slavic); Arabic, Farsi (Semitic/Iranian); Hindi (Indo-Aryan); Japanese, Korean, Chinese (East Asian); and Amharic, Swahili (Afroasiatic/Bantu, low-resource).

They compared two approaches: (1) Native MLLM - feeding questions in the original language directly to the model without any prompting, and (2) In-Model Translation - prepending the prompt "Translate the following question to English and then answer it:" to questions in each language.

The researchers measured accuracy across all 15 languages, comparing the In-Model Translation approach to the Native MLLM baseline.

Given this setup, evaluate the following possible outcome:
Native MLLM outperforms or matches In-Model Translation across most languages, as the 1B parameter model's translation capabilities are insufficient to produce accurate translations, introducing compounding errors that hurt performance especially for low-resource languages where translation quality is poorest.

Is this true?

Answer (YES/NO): NO